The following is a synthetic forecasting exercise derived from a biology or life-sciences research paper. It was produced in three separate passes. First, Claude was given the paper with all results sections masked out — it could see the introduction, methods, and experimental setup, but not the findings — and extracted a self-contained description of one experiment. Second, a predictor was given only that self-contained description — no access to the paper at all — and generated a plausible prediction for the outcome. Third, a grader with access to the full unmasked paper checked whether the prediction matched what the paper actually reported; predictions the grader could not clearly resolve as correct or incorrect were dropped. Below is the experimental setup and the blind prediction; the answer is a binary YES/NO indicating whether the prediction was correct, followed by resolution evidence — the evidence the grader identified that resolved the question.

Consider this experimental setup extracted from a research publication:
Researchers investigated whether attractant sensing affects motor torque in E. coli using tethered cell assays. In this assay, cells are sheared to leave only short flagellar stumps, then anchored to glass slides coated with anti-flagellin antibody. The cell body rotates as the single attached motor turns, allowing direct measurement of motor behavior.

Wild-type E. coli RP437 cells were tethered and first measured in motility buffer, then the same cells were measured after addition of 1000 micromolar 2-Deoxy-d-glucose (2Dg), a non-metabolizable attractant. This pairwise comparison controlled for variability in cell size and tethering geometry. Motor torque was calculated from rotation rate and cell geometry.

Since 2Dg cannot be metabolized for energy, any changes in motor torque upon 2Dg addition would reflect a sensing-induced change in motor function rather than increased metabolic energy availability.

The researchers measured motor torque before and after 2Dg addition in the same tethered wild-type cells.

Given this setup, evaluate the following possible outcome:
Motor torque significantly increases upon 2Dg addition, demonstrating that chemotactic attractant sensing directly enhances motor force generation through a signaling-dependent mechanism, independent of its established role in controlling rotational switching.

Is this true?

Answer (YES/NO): YES